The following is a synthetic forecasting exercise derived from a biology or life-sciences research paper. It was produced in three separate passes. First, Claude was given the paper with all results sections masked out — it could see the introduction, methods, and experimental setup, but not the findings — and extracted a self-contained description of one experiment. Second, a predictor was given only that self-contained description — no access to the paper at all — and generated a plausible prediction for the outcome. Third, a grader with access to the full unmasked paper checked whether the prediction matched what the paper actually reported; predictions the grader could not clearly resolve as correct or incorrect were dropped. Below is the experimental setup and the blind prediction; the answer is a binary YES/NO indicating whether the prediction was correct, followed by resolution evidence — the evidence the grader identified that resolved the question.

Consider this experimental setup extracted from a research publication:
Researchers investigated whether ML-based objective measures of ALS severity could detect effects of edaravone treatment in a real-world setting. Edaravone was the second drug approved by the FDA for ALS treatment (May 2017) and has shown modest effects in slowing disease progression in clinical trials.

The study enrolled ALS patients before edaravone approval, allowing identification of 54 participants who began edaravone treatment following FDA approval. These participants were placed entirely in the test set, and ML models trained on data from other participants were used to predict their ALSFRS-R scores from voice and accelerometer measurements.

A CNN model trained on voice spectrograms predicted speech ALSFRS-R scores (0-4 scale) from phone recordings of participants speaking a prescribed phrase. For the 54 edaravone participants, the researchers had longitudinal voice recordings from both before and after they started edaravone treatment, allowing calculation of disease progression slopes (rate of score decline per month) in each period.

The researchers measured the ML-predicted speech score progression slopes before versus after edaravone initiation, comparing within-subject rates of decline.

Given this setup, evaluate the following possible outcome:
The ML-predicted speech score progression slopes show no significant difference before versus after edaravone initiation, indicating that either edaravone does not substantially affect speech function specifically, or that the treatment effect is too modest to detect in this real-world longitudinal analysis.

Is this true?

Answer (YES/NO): YES